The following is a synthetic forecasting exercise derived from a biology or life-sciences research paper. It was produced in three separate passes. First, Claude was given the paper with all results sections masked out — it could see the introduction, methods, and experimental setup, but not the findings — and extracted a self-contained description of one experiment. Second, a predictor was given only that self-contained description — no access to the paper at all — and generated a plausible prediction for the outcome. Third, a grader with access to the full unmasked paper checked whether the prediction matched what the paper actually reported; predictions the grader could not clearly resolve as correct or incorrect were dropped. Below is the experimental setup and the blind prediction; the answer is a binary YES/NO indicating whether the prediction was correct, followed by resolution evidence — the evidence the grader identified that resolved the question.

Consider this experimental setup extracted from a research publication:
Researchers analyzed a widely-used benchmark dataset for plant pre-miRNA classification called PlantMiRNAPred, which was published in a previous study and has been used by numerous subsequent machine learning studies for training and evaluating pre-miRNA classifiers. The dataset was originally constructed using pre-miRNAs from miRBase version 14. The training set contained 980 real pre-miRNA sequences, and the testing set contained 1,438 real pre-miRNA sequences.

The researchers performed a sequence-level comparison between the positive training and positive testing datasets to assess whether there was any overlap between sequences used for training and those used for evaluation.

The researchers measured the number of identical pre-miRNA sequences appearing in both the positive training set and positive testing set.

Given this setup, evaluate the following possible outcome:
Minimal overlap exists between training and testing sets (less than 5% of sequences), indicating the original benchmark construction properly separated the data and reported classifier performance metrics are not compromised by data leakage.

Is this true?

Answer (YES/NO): NO